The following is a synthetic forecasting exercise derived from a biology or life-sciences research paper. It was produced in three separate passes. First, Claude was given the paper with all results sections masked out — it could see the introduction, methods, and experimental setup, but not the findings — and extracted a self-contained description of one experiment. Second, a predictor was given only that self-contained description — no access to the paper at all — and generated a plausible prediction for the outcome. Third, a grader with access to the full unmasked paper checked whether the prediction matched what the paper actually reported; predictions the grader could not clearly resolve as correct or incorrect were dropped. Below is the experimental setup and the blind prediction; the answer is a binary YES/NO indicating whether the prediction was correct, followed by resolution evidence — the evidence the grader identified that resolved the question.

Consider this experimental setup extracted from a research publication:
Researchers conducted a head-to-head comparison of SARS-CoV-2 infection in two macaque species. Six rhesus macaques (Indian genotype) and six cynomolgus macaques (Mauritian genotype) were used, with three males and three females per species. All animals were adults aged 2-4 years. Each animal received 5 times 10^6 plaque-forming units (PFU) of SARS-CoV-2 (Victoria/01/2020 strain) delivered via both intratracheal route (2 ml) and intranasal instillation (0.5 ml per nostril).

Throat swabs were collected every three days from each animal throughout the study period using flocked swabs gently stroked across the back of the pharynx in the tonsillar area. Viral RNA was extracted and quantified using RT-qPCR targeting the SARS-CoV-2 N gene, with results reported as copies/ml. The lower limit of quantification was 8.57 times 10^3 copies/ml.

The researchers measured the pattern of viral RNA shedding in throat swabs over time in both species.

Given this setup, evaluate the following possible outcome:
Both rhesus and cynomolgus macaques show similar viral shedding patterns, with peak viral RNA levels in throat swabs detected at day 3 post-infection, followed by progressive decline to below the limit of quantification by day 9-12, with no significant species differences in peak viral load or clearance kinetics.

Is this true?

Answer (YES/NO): NO